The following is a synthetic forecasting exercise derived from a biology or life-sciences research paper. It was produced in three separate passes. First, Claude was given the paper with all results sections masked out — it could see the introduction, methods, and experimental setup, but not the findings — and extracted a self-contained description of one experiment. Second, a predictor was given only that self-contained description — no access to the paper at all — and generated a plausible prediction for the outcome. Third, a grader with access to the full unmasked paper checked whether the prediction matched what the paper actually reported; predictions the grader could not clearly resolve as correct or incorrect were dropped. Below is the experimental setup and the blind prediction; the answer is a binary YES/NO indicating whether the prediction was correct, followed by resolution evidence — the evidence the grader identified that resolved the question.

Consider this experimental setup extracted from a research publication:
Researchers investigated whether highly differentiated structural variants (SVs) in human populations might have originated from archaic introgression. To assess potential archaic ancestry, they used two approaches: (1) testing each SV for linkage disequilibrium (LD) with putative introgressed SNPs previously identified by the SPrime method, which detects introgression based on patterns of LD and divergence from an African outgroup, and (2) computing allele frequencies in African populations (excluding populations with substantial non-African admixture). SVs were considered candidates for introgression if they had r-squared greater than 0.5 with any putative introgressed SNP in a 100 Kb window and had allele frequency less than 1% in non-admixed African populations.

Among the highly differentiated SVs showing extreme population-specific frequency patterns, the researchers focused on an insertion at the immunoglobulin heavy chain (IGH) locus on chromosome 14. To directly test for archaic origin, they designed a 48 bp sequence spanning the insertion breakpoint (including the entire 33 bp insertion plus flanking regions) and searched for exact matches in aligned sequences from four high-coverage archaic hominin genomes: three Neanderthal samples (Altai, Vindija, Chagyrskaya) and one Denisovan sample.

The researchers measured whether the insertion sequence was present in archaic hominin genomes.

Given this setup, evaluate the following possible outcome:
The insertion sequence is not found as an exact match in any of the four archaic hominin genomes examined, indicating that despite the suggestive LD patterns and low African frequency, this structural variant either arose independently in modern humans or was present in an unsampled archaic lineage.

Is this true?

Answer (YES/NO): NO